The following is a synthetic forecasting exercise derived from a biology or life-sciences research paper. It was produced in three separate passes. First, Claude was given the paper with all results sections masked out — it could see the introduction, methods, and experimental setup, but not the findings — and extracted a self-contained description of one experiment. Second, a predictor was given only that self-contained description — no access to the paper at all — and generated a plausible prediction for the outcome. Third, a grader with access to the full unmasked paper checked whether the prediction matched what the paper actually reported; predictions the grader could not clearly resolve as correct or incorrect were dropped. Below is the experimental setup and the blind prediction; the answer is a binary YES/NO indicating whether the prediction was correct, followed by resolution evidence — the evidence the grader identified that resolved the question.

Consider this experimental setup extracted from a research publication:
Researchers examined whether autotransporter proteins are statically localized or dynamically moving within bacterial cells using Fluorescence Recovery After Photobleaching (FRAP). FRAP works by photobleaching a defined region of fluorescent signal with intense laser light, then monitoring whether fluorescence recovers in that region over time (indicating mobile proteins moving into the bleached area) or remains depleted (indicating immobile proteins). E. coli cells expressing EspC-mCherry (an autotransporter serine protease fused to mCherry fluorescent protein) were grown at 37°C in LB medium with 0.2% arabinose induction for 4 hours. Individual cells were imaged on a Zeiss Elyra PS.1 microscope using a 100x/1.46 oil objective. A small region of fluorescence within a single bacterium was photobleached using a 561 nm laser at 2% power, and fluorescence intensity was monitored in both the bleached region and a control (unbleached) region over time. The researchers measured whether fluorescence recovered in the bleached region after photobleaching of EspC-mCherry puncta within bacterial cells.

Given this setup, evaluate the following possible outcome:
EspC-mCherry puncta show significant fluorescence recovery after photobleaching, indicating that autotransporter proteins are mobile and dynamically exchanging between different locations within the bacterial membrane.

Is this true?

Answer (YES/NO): YES